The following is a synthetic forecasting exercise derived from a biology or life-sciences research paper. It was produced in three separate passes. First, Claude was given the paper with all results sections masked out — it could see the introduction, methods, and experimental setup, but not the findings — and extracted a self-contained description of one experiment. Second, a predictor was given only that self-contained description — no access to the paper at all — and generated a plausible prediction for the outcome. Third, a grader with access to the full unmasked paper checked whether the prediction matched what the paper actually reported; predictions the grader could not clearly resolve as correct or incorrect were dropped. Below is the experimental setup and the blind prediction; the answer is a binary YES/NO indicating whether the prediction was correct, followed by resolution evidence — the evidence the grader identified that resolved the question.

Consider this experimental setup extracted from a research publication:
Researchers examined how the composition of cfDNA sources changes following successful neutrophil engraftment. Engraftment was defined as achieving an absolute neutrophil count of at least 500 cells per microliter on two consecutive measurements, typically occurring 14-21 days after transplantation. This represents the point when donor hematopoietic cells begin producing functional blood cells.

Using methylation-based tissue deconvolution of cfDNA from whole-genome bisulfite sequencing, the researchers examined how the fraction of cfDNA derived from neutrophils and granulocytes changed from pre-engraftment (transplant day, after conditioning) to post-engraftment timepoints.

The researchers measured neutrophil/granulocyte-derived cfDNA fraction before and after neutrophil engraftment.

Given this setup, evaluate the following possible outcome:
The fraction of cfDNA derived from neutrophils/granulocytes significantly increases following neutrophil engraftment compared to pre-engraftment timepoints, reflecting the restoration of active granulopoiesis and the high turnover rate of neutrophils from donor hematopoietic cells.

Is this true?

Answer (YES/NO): YES